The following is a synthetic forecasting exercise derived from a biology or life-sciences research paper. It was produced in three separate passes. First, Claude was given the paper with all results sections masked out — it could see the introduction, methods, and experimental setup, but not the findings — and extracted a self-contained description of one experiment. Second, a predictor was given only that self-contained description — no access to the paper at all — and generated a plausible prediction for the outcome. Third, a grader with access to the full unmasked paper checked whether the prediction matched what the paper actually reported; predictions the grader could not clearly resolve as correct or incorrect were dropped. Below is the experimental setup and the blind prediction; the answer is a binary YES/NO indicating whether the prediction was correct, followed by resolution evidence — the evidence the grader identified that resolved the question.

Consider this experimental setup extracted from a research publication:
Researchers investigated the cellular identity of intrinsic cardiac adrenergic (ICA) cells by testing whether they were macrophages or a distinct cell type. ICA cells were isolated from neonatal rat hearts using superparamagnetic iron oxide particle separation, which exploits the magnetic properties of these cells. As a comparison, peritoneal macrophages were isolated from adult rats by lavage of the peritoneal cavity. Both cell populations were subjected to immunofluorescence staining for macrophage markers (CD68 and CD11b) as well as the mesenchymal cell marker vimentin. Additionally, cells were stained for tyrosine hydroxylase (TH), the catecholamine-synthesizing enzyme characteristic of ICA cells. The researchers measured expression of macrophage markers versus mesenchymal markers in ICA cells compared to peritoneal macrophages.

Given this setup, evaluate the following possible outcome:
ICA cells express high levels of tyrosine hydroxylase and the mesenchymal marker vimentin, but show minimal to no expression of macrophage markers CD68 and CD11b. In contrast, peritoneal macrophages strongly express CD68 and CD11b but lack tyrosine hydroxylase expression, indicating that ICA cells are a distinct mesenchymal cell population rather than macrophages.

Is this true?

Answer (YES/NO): NO